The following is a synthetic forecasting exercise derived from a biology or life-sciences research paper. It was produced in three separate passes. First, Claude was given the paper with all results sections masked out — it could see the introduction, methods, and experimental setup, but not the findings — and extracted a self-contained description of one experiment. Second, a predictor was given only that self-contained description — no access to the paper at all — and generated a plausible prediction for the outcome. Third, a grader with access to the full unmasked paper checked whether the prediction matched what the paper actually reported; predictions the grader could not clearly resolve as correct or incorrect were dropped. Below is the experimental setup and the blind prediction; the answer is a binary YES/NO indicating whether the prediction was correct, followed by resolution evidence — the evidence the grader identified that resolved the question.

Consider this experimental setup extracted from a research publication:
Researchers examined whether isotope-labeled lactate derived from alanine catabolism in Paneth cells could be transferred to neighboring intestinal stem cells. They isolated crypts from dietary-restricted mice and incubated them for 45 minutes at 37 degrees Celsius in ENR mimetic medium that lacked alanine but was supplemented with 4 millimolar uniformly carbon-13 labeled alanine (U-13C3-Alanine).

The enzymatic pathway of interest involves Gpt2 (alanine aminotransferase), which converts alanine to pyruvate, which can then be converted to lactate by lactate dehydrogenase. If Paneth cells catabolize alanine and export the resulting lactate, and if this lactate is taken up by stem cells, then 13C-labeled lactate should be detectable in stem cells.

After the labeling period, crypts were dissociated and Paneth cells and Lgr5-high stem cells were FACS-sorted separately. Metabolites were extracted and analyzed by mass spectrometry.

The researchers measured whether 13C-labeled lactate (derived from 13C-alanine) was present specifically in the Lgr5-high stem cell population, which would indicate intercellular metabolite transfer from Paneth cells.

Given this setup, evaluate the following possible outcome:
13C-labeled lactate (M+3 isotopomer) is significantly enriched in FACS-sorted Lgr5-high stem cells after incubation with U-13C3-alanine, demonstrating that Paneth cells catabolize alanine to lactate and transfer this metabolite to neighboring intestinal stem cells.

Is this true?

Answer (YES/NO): YES